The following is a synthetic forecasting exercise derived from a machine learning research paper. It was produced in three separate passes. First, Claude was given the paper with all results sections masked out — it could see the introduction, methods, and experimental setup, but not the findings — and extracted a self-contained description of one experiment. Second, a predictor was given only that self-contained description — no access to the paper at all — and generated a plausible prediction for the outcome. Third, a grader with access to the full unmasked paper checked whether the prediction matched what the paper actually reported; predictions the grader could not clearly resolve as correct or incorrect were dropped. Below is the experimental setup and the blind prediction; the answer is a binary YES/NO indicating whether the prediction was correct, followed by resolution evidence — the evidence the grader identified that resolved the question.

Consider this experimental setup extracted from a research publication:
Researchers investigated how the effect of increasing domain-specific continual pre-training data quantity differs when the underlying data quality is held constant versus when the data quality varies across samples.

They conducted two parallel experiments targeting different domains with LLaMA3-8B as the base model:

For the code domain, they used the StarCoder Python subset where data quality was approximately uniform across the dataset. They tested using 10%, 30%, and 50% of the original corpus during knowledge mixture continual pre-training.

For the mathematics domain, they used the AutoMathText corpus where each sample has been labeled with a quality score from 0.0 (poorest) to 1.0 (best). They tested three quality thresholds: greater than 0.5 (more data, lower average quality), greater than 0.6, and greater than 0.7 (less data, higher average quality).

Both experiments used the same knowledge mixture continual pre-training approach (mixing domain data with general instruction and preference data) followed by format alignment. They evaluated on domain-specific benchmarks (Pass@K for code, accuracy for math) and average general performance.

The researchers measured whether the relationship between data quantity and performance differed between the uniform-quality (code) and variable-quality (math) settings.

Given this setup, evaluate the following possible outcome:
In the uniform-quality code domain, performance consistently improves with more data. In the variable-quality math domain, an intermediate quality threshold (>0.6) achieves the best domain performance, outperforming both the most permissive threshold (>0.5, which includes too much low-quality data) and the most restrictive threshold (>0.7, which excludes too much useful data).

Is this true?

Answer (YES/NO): NO